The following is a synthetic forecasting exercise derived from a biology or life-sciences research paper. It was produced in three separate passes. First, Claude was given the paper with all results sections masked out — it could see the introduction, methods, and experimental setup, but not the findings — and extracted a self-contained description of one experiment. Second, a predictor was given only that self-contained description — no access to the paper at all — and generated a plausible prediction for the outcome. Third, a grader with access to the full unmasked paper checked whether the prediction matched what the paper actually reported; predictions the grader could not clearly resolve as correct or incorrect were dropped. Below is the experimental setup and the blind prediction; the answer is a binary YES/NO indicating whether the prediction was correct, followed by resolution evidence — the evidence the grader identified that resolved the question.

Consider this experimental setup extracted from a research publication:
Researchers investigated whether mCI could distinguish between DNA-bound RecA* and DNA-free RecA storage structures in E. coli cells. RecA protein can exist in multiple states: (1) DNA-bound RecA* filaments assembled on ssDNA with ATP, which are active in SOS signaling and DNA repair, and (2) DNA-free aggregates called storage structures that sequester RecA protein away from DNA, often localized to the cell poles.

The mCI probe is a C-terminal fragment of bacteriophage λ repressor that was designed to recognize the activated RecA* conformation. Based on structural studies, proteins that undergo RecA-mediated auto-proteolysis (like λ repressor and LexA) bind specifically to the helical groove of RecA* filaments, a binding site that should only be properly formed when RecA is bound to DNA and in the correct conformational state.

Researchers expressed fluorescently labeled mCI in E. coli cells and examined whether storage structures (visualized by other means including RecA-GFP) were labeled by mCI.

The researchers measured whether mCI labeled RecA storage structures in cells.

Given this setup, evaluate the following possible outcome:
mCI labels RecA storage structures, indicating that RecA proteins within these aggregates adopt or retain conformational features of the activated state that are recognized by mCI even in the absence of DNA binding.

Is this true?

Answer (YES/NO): NO